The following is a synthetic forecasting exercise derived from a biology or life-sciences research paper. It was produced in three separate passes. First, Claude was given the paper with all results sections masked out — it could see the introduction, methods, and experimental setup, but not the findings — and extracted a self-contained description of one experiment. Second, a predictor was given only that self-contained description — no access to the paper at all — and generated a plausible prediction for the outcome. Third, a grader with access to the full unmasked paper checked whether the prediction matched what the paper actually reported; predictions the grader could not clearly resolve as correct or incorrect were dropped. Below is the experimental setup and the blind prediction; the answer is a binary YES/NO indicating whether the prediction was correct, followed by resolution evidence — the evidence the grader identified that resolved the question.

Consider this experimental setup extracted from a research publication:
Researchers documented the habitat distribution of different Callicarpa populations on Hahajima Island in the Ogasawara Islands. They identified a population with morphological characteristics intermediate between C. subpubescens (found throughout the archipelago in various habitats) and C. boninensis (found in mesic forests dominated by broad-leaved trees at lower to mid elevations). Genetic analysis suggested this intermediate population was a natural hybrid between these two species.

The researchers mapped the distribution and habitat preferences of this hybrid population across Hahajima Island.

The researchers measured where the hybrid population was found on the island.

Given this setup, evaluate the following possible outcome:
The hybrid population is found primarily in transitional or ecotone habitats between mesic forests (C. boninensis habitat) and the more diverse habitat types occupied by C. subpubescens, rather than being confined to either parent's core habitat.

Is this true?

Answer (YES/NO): NO